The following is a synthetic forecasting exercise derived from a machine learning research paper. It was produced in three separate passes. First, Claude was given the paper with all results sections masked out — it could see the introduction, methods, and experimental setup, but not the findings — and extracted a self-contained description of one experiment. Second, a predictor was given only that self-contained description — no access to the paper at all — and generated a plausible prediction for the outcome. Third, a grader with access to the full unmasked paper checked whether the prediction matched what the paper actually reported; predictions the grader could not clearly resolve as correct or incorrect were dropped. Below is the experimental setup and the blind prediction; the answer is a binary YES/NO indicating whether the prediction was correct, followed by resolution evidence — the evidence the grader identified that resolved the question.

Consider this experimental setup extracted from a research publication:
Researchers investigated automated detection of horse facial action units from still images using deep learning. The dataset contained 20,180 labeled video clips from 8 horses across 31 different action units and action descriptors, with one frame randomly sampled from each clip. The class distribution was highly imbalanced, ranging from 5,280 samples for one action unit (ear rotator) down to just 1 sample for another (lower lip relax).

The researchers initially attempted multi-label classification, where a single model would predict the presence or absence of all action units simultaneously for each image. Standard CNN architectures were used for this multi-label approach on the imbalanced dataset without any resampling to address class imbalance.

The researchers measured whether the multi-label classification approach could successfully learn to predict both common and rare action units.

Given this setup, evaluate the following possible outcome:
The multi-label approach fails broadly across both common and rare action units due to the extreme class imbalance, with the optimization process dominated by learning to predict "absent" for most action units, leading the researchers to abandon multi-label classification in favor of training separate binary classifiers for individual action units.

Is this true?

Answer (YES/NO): NO